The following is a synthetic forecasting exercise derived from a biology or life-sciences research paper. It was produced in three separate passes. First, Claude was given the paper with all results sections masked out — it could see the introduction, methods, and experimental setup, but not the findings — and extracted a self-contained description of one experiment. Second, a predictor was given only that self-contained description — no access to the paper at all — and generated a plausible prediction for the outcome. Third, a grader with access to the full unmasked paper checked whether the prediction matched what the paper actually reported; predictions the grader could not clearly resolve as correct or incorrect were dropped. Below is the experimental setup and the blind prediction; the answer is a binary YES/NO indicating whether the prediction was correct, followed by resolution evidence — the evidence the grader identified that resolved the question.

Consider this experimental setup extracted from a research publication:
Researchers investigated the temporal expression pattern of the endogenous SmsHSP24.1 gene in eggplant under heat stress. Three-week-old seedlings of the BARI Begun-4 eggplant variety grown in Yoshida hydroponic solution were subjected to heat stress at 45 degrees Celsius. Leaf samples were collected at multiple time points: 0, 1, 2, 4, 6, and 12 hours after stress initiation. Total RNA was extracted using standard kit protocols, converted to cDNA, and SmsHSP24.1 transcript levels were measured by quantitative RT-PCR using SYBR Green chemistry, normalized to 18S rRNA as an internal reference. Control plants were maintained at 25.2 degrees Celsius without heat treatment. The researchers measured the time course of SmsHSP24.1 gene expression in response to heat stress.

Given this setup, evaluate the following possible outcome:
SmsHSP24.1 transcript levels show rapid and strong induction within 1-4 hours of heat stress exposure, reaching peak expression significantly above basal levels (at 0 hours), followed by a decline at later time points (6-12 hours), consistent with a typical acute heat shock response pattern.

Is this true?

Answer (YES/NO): YES